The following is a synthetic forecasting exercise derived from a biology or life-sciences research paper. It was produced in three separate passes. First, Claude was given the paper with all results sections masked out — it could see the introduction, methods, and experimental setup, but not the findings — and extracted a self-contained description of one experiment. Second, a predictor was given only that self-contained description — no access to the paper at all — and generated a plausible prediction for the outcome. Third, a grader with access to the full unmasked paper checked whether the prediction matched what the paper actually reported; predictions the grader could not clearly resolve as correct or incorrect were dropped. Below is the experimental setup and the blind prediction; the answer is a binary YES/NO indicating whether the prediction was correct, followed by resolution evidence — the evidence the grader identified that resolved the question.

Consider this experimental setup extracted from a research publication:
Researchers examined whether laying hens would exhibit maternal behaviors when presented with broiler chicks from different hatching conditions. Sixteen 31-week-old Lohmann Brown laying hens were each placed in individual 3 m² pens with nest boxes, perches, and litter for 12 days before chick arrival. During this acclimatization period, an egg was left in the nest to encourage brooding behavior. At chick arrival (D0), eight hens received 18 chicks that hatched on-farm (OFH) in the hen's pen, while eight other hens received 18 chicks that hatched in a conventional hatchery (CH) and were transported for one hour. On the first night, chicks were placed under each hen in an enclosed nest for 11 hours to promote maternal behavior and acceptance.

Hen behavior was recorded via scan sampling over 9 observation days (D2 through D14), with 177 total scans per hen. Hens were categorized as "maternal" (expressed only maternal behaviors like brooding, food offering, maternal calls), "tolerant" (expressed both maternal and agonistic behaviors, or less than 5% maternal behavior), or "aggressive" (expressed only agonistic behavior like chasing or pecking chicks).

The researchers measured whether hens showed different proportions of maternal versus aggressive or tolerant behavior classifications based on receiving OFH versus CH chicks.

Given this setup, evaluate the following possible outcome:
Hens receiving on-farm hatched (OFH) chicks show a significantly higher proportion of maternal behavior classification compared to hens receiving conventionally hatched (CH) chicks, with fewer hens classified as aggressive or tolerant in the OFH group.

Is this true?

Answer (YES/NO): NO